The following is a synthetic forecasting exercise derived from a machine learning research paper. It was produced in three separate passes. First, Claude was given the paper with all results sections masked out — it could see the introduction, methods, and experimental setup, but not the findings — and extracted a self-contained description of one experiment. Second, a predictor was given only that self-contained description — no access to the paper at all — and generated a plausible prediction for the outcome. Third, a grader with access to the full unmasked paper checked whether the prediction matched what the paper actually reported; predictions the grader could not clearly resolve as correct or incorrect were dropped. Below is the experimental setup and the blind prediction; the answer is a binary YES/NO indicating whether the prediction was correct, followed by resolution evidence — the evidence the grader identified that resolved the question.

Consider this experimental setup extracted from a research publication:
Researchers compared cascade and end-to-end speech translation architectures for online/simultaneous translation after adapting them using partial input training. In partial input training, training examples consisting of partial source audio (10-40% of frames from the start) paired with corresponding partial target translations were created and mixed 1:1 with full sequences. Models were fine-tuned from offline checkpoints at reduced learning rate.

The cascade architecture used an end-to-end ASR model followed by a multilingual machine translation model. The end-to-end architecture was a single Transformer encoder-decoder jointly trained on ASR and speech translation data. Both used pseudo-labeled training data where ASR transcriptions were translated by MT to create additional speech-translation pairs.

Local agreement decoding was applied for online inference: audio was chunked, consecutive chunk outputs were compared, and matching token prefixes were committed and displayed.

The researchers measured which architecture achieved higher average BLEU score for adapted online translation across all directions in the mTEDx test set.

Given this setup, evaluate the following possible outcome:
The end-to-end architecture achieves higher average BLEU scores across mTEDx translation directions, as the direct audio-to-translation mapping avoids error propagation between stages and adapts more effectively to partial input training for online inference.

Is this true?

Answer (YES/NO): NO